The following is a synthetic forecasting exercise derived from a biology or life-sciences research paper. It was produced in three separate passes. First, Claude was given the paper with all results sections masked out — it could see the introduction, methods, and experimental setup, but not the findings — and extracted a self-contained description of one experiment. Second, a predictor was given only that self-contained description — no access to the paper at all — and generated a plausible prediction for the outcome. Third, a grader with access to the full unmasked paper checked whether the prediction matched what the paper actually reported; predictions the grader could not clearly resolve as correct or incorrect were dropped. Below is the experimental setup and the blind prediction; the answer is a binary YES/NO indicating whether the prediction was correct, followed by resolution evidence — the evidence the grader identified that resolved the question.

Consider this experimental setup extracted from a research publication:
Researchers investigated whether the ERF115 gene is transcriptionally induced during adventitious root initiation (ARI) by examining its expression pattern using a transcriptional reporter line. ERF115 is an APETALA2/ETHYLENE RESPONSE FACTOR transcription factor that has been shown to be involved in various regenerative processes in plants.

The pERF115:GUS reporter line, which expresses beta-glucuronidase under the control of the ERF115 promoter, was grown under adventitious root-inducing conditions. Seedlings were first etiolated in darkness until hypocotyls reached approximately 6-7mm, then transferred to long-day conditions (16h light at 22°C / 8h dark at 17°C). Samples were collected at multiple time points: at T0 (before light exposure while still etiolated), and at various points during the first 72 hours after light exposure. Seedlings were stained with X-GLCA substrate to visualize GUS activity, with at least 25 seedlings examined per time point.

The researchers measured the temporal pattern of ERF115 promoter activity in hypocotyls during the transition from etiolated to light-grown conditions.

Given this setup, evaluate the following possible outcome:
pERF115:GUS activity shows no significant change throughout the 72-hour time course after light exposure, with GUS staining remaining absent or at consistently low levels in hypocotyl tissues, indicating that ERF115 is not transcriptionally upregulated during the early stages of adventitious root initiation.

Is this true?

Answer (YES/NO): NO